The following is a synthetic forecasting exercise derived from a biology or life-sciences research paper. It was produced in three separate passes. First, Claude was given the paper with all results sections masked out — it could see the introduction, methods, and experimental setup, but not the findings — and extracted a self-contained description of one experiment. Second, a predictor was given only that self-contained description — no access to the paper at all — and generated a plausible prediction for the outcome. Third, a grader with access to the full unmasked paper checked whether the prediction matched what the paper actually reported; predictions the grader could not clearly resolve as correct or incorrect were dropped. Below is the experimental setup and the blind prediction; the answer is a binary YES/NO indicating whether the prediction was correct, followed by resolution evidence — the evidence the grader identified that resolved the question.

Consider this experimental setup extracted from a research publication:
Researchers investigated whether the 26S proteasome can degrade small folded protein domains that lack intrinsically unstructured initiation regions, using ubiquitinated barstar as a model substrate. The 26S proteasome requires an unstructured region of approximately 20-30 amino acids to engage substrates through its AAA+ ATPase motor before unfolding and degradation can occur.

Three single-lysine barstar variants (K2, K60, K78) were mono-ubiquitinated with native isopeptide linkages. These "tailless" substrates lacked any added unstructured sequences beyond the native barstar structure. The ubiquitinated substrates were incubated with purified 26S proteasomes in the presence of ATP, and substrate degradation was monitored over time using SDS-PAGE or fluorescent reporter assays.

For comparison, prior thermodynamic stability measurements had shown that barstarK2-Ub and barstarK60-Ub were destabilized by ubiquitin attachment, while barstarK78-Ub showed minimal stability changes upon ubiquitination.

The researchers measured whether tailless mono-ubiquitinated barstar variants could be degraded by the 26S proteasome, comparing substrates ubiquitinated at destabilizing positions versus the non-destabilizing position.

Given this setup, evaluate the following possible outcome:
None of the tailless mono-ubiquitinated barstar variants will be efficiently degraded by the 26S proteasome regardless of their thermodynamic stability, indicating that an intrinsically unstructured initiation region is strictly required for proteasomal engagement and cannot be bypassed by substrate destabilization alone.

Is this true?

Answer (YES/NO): NO